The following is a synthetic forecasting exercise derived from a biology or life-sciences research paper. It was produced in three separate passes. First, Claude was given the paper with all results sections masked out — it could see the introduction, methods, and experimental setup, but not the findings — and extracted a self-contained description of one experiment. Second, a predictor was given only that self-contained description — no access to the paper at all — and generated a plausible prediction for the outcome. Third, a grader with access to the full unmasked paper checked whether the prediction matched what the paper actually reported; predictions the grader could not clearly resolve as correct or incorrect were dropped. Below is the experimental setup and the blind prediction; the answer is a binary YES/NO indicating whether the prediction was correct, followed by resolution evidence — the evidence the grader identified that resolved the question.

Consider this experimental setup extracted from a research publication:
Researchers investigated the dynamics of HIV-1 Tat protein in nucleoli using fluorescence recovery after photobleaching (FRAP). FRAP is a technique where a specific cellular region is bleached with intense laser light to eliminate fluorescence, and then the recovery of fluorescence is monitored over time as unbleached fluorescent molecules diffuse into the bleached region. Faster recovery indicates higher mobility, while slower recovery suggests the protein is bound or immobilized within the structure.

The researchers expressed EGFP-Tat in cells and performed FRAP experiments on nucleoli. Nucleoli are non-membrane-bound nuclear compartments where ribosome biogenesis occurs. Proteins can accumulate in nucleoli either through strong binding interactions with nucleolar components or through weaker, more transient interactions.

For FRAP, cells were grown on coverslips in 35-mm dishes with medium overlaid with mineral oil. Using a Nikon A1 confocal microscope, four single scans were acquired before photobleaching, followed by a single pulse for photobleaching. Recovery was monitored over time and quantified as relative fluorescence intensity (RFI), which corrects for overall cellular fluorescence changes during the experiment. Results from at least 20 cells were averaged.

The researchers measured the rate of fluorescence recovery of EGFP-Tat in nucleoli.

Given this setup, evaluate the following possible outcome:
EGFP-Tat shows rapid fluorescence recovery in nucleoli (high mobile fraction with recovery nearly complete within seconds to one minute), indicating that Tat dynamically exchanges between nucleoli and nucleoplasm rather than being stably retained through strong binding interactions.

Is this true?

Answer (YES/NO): YES